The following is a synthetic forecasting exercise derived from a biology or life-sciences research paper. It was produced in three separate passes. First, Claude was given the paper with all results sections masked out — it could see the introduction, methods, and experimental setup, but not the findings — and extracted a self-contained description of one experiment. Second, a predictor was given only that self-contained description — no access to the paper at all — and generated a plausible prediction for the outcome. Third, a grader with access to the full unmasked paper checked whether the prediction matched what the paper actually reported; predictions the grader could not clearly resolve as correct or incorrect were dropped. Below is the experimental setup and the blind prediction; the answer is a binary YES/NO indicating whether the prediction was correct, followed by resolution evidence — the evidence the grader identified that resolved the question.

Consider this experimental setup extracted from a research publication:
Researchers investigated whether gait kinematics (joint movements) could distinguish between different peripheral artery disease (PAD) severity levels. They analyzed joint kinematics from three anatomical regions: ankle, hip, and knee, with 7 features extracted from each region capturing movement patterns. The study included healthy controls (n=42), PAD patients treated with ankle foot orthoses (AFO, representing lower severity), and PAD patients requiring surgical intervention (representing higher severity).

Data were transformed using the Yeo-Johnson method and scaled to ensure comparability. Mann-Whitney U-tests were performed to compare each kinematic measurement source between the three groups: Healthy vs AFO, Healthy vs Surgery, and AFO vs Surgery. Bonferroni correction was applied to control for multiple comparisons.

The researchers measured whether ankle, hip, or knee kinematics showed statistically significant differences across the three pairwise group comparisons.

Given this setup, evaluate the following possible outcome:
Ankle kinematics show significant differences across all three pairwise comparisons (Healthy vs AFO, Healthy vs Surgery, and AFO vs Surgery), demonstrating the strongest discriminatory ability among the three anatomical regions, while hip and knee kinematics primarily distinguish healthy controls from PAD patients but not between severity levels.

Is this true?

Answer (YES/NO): NO